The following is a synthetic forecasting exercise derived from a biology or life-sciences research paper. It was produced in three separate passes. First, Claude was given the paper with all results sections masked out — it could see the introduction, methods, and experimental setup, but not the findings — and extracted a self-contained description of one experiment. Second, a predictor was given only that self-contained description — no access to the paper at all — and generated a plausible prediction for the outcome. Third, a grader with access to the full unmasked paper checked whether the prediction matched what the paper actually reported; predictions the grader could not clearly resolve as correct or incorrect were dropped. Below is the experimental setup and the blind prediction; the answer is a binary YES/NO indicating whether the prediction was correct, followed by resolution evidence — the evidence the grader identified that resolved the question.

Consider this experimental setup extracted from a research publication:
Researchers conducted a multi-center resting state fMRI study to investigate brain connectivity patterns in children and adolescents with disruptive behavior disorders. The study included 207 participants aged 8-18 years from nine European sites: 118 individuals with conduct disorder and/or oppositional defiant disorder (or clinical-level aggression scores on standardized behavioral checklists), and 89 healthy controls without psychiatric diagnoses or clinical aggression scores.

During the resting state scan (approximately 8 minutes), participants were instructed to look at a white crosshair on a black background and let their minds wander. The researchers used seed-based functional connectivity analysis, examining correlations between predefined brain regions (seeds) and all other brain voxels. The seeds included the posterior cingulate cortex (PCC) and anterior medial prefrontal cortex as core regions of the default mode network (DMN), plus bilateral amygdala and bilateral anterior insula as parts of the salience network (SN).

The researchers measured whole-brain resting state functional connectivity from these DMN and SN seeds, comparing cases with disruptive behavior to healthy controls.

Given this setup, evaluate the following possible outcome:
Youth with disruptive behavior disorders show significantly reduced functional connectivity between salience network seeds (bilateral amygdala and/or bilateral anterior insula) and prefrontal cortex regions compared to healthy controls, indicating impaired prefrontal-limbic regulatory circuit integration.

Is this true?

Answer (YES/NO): NO